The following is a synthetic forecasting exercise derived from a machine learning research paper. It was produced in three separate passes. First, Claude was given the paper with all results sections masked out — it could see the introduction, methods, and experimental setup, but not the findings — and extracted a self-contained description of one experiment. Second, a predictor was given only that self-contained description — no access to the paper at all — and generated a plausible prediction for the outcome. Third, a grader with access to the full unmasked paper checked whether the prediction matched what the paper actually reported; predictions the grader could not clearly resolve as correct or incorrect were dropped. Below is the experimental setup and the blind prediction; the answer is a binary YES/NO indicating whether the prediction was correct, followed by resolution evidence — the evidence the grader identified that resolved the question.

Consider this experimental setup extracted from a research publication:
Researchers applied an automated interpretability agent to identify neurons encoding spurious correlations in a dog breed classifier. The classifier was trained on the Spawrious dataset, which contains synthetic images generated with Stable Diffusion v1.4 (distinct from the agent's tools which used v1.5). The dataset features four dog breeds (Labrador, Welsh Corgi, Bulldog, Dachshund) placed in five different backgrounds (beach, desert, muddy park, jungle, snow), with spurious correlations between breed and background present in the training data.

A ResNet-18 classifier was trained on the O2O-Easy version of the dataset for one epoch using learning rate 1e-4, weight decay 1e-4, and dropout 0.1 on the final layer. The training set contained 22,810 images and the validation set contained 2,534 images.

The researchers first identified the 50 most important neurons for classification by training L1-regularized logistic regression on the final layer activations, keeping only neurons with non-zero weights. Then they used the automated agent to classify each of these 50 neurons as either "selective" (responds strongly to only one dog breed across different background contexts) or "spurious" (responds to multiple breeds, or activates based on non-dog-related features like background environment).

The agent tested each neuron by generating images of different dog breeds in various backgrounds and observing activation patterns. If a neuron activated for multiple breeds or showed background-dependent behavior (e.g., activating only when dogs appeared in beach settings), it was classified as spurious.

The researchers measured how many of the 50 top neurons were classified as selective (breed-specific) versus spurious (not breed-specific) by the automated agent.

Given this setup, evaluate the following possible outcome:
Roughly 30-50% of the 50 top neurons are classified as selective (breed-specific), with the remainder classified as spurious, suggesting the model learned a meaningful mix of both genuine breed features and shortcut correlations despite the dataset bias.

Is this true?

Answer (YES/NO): YES